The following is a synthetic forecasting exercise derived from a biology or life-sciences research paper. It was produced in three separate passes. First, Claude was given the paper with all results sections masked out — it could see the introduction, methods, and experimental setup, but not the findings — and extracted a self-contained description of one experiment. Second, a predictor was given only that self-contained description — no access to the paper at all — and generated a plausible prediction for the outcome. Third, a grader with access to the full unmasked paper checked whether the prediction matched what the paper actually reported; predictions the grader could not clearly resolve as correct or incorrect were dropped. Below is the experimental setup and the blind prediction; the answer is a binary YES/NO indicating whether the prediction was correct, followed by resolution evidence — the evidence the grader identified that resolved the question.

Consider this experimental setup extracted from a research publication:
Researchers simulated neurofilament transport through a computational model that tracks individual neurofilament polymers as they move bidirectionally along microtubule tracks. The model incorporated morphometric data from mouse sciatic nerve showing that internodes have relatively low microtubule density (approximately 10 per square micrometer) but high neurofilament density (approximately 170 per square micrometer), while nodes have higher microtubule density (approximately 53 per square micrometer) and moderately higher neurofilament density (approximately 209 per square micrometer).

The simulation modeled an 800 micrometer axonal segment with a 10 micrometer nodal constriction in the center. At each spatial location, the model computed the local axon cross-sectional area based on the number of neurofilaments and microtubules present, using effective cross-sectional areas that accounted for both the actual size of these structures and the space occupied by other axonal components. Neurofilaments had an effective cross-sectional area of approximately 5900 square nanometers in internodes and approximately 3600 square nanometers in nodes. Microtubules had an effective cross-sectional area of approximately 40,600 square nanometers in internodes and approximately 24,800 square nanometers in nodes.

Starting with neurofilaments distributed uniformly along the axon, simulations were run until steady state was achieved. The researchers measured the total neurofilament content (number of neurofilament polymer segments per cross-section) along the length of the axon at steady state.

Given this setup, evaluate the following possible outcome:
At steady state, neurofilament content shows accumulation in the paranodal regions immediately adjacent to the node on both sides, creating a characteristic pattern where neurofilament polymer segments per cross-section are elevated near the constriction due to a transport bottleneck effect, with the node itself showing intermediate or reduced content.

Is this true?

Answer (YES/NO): NO